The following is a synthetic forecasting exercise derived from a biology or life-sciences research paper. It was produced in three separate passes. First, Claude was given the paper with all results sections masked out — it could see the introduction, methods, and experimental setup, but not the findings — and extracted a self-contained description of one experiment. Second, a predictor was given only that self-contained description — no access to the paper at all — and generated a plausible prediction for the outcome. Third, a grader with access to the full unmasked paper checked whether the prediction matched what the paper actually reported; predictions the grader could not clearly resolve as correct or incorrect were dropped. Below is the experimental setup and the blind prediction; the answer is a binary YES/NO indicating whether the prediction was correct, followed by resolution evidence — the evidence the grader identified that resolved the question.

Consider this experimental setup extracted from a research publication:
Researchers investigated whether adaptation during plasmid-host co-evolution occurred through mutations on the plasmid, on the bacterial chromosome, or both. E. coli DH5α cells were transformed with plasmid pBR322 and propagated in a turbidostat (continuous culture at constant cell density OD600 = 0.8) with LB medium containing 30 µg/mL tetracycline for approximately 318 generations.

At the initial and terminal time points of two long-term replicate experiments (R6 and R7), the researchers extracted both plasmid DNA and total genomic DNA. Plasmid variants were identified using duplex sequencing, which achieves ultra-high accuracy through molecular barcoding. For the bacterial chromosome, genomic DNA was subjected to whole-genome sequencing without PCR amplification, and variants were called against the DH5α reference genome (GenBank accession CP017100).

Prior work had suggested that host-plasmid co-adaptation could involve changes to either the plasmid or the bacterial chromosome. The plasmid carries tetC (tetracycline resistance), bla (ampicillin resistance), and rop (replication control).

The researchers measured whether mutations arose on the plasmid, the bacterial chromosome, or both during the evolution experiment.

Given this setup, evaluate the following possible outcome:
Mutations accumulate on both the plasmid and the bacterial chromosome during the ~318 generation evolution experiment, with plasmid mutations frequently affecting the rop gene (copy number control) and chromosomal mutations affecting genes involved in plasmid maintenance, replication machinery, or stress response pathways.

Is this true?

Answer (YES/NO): NO